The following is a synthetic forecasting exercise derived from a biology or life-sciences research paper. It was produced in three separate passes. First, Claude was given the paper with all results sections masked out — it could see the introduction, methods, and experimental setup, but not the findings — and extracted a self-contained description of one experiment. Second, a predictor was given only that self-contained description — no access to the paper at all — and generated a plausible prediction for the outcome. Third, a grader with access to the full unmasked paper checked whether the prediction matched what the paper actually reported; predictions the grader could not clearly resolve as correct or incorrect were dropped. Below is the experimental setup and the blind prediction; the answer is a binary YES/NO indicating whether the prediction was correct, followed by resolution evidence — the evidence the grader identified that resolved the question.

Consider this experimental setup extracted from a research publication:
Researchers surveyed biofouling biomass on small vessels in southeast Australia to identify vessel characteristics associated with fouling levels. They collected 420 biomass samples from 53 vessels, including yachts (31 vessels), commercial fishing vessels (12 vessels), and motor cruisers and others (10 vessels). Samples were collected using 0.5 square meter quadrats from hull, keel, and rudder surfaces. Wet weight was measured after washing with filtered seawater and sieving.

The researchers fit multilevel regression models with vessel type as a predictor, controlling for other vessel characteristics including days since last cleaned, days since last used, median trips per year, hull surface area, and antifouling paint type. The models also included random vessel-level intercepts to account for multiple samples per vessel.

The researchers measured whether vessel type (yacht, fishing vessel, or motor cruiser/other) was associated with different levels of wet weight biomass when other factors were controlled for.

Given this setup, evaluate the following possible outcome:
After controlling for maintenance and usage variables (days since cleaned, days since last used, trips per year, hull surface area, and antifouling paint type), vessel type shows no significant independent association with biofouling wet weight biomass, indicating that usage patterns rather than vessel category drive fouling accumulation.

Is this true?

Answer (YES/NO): NO